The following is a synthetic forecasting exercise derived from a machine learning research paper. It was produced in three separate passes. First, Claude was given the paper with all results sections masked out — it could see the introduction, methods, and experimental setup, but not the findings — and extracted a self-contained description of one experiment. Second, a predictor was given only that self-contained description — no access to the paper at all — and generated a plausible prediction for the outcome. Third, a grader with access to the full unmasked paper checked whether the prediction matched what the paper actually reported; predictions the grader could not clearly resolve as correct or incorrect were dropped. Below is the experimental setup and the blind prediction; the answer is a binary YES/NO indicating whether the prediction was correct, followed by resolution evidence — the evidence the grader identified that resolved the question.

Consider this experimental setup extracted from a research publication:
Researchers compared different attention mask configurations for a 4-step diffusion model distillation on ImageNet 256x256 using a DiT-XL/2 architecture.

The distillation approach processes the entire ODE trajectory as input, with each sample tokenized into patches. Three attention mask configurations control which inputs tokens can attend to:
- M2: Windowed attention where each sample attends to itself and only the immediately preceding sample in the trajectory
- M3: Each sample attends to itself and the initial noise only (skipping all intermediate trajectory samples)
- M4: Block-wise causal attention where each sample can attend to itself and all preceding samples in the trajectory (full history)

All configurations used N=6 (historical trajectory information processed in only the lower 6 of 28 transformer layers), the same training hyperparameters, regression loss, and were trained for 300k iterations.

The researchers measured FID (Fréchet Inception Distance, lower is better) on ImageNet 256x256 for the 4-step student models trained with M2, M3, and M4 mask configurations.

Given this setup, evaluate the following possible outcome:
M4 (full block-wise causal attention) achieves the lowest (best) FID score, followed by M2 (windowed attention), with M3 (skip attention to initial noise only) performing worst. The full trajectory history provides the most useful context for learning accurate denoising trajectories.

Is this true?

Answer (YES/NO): NO